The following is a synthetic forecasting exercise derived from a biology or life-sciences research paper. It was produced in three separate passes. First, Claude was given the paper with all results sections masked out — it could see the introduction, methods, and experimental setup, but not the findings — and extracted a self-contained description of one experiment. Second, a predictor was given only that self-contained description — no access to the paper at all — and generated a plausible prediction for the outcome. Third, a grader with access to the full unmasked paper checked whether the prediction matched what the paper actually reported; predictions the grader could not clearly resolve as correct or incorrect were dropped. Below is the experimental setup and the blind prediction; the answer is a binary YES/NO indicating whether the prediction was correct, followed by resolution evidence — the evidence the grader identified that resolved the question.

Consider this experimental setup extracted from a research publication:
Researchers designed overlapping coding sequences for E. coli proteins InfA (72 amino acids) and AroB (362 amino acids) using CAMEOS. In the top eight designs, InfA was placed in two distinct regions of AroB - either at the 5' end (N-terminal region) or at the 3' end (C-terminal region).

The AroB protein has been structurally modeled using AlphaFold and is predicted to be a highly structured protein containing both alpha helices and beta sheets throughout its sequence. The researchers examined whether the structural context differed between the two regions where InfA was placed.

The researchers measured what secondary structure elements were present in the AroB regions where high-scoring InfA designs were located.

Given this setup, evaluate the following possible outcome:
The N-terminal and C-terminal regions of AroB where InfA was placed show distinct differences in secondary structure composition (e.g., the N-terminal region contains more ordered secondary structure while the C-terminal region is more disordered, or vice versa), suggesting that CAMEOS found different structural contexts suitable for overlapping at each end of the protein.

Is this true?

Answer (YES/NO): NO